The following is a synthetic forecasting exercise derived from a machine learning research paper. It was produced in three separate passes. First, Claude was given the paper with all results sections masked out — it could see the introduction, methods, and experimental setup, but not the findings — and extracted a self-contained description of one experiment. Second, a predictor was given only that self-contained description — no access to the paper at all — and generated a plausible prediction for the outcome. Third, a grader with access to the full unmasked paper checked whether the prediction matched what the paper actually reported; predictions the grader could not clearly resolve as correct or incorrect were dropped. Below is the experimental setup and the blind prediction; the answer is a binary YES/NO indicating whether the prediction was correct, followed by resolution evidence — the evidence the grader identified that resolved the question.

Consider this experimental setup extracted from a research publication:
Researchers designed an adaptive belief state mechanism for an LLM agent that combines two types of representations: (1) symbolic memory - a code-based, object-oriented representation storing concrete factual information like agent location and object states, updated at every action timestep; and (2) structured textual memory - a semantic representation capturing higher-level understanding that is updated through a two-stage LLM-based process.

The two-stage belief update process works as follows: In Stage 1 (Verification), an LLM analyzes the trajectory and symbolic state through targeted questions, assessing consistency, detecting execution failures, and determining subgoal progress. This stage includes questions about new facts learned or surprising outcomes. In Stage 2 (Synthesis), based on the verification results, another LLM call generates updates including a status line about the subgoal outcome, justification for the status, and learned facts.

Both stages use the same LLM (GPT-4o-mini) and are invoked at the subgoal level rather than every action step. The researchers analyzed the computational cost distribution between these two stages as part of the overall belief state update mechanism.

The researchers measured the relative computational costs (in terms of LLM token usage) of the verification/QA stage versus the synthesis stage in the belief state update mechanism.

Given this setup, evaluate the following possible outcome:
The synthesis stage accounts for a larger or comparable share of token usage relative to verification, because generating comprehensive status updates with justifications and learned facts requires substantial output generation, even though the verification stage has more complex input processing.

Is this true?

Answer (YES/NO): NO